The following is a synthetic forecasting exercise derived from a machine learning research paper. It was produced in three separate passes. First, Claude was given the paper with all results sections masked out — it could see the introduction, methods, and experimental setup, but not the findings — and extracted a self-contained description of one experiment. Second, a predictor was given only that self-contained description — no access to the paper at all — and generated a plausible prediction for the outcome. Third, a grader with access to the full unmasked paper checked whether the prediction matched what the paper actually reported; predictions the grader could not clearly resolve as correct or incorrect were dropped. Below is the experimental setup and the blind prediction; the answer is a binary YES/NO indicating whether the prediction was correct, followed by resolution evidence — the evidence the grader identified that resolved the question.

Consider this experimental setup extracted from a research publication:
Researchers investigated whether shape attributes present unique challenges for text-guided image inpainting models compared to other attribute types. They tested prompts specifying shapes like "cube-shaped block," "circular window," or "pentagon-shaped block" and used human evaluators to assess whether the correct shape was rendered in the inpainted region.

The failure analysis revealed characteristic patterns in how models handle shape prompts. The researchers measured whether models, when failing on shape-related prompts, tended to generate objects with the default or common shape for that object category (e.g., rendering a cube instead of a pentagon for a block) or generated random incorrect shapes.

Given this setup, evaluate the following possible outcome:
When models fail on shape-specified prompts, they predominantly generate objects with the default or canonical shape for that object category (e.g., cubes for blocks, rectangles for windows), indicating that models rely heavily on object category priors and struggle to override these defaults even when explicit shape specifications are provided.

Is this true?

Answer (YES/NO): YES